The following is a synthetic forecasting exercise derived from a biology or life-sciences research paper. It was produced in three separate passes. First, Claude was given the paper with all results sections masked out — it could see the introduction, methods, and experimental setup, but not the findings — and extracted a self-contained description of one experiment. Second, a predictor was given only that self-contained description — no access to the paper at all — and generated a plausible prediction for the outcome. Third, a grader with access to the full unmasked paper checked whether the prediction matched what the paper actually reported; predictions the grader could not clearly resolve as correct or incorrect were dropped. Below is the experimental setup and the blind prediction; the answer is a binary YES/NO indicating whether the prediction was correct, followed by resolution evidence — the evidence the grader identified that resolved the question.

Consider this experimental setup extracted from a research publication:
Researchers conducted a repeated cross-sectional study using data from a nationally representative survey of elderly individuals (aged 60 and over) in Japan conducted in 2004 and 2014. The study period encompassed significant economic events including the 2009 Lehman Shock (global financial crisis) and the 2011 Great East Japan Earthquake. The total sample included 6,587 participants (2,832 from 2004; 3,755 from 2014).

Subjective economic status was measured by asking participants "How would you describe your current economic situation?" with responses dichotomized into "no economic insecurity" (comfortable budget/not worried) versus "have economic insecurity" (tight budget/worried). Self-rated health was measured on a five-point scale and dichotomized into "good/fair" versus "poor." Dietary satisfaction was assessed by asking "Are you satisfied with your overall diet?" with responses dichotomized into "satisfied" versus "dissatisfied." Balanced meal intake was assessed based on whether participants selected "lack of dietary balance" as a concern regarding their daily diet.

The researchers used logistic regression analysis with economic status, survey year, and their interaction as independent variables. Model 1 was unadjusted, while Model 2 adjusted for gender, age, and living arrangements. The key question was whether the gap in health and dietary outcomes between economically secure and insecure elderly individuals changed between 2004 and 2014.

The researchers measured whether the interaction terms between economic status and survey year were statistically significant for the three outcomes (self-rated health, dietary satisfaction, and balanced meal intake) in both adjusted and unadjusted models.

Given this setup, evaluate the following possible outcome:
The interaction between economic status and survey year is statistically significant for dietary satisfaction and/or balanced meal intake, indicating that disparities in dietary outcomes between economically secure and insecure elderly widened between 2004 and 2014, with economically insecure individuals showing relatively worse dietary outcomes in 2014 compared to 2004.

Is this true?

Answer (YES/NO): NO